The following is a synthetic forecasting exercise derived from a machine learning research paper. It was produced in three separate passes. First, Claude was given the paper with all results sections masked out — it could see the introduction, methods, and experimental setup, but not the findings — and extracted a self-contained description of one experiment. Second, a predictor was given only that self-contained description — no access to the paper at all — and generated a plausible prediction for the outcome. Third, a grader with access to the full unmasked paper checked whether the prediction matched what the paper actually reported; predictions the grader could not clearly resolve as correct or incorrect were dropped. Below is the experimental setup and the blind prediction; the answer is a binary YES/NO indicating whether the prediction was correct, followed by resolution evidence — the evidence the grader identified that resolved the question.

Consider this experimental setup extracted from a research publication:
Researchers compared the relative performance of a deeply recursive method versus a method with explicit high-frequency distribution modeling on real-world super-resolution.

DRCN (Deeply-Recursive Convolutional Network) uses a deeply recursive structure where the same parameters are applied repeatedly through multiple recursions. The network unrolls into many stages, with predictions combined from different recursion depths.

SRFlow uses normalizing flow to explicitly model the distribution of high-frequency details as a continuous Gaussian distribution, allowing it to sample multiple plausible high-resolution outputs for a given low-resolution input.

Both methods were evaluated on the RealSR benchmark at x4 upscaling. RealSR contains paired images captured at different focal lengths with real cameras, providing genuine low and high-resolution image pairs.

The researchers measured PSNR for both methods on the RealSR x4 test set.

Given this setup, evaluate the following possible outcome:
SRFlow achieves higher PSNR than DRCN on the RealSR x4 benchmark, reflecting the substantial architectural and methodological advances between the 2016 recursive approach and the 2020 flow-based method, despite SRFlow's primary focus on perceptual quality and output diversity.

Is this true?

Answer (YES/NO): NO